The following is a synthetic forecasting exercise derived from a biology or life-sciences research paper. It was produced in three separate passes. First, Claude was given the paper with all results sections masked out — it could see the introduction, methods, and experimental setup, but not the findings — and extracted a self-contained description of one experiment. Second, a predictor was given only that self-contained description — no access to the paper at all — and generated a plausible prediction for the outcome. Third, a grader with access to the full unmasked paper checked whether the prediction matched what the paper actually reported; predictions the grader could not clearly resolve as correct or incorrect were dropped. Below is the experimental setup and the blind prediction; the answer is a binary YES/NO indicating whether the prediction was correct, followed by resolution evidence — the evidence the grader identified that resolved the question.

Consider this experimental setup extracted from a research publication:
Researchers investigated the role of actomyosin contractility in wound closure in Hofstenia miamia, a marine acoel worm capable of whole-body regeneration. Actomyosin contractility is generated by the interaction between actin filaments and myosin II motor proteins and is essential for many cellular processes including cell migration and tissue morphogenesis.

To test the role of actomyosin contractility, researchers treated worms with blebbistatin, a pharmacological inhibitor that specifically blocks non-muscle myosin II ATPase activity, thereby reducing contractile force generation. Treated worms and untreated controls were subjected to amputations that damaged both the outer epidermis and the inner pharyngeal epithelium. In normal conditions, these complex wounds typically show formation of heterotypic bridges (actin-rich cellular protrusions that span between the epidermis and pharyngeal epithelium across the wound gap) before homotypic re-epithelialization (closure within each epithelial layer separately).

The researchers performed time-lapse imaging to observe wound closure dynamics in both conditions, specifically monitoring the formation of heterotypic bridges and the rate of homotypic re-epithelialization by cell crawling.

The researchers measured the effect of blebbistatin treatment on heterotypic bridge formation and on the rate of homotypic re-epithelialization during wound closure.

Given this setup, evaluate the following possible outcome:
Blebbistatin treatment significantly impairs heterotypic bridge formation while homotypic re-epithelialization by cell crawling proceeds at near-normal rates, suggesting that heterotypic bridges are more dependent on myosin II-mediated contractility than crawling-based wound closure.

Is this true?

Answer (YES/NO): NO